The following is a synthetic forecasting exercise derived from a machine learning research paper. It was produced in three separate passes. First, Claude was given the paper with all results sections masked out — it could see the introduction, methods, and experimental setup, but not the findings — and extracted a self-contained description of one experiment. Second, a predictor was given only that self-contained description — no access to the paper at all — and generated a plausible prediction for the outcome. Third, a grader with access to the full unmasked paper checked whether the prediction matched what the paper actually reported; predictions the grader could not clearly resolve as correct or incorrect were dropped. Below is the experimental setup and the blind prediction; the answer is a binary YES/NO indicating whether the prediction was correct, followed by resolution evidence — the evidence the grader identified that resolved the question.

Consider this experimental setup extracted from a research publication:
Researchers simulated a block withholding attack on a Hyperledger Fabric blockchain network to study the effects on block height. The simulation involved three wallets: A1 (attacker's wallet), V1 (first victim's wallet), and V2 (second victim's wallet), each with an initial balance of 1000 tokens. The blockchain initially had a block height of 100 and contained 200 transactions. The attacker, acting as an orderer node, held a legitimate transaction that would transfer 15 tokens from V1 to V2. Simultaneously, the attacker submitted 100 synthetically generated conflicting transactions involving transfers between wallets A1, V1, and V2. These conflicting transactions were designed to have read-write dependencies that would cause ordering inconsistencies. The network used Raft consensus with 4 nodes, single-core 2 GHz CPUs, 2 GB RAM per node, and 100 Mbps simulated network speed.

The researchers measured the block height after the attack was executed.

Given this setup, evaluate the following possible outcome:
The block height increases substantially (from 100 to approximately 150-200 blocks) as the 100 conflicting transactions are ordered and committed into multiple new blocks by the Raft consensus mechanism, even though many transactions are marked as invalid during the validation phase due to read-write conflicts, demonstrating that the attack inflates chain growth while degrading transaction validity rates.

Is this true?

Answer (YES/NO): NO